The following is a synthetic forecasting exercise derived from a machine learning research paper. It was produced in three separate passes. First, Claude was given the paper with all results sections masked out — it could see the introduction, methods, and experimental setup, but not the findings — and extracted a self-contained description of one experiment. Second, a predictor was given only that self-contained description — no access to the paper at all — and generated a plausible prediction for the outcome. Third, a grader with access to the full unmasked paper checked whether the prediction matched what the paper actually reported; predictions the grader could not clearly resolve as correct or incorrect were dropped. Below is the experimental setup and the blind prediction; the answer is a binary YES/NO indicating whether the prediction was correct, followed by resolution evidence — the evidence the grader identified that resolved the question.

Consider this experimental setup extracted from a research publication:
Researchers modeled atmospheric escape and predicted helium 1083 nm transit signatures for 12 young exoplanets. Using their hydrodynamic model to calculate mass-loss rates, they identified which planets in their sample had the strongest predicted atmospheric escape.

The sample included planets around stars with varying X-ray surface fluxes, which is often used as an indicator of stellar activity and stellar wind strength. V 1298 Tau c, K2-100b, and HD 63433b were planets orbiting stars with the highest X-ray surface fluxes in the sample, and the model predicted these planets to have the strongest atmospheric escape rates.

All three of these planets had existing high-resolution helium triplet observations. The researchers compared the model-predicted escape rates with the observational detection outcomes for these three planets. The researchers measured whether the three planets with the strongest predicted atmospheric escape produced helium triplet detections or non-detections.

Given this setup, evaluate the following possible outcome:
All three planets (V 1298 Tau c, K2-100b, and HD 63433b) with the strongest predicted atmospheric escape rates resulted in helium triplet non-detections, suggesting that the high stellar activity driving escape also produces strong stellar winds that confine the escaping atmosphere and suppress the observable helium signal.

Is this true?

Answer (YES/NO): YES